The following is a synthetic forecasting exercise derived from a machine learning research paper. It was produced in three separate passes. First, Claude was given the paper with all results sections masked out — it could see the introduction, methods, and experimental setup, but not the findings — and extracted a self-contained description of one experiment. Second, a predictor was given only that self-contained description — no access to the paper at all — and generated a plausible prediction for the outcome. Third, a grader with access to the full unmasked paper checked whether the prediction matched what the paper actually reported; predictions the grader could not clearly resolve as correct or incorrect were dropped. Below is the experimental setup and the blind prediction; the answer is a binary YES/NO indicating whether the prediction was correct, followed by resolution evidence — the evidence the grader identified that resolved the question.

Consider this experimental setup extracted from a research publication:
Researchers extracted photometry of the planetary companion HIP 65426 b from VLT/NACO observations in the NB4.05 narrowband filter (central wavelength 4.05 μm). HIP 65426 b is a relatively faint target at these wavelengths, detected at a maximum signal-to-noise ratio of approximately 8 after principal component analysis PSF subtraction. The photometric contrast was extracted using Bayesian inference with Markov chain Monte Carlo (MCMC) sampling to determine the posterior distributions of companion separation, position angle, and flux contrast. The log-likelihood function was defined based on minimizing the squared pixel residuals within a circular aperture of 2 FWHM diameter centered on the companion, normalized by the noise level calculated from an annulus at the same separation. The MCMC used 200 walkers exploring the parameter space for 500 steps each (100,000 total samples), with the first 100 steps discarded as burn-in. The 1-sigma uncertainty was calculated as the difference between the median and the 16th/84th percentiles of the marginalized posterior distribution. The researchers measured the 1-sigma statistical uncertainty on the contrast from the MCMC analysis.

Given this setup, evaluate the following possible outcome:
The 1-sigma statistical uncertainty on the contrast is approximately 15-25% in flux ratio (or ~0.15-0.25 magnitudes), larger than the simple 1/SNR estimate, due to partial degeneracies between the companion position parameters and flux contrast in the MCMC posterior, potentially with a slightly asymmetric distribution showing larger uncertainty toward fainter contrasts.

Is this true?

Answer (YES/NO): NO